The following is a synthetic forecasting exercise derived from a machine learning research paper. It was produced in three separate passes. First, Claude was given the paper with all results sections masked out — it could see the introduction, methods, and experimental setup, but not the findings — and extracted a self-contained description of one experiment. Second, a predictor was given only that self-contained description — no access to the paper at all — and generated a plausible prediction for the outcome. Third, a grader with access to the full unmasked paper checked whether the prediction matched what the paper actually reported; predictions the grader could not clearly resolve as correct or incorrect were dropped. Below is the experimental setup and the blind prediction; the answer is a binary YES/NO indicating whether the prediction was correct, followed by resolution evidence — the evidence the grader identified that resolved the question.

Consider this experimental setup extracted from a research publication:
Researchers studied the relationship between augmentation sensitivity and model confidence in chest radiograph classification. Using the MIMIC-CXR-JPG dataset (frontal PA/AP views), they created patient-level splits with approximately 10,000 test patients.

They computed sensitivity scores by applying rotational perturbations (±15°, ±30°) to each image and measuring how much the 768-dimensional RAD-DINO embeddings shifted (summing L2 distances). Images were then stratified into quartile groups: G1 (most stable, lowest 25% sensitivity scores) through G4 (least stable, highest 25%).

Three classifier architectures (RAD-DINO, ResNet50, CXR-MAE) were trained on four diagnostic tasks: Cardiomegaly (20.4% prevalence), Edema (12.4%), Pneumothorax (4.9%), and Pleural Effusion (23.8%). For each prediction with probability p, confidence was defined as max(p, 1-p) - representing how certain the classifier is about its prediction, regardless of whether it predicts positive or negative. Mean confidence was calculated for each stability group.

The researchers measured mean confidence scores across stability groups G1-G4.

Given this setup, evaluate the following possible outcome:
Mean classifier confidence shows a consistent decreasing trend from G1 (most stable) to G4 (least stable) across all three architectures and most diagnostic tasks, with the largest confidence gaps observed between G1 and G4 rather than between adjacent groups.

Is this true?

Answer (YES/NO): NO